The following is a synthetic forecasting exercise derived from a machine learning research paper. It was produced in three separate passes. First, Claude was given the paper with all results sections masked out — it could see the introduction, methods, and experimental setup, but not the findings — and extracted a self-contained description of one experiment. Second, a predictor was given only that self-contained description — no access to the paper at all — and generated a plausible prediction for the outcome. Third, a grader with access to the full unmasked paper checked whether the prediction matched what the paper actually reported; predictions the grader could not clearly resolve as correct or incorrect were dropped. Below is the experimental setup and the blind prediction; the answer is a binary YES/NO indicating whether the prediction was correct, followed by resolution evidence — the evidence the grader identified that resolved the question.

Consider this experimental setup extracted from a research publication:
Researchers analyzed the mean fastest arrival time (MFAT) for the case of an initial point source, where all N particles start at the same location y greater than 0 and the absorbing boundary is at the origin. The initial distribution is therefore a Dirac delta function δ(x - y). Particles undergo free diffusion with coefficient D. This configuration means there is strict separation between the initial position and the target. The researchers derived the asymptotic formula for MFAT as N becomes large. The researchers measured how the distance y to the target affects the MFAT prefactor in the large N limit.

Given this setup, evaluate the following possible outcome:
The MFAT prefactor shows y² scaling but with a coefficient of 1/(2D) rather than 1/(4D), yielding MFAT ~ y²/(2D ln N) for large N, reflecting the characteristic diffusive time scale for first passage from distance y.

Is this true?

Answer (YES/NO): NO